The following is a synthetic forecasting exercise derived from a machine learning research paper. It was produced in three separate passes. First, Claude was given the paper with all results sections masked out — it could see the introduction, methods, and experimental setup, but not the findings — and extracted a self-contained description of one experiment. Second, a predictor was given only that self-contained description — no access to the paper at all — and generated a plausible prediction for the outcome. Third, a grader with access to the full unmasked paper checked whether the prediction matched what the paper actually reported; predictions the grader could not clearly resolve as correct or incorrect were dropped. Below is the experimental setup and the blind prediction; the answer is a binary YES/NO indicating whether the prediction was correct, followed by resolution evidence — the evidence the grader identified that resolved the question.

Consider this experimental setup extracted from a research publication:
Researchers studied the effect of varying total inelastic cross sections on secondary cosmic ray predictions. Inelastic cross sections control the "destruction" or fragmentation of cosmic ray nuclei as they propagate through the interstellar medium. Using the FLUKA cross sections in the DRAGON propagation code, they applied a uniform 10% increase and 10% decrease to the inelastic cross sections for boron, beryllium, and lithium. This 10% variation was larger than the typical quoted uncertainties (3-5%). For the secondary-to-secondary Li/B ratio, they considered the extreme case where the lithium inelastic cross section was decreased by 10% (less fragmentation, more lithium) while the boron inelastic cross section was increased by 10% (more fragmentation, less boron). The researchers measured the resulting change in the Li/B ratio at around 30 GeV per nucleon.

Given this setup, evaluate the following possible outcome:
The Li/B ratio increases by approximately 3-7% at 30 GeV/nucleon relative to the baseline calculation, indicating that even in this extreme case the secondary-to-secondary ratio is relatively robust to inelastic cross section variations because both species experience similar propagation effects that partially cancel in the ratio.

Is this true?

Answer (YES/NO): YES